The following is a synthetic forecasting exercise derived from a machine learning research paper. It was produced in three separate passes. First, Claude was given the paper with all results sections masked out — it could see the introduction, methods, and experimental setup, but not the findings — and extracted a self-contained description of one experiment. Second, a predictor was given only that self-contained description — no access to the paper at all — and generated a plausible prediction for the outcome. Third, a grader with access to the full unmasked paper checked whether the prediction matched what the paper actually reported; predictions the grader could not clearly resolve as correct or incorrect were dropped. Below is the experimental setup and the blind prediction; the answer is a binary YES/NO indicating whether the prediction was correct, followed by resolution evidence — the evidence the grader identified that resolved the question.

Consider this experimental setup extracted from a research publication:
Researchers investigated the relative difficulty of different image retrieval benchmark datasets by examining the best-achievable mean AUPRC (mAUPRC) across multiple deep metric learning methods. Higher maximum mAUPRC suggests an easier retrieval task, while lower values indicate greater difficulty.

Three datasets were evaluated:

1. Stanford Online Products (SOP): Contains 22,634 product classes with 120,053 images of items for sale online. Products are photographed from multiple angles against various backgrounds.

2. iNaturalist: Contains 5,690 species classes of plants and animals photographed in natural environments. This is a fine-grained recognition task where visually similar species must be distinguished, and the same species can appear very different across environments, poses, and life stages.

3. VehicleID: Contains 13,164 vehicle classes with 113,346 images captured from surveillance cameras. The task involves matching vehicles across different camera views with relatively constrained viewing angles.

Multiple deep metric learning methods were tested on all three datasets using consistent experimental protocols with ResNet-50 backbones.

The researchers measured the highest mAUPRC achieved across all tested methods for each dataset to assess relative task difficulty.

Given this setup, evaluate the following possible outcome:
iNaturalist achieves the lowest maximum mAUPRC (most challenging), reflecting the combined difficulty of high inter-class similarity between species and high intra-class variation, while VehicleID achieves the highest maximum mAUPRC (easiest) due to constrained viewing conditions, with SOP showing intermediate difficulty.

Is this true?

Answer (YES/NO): YES